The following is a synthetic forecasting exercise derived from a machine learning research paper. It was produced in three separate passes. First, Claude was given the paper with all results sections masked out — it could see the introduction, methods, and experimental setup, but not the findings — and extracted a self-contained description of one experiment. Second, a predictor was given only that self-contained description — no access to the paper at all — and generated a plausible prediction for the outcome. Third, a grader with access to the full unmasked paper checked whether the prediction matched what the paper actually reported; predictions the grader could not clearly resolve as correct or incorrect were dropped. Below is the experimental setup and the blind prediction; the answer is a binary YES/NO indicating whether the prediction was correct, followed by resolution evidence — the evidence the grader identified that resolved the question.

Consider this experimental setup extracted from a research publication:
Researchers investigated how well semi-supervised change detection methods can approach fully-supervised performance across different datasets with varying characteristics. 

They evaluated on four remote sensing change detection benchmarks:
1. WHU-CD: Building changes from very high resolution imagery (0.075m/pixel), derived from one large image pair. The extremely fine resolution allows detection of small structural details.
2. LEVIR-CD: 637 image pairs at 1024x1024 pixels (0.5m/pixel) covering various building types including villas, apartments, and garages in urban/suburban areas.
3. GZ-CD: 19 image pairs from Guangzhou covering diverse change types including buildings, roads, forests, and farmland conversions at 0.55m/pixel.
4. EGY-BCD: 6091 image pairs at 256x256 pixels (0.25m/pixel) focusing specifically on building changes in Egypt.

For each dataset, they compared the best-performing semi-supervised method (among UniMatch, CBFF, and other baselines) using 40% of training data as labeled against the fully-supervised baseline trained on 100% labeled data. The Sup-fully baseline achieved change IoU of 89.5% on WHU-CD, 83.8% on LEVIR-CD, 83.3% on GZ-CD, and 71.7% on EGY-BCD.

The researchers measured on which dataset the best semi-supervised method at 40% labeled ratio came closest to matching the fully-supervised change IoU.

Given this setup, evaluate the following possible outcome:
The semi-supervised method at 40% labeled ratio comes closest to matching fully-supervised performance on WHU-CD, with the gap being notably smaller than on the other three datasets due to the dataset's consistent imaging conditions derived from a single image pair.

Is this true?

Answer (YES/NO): NO